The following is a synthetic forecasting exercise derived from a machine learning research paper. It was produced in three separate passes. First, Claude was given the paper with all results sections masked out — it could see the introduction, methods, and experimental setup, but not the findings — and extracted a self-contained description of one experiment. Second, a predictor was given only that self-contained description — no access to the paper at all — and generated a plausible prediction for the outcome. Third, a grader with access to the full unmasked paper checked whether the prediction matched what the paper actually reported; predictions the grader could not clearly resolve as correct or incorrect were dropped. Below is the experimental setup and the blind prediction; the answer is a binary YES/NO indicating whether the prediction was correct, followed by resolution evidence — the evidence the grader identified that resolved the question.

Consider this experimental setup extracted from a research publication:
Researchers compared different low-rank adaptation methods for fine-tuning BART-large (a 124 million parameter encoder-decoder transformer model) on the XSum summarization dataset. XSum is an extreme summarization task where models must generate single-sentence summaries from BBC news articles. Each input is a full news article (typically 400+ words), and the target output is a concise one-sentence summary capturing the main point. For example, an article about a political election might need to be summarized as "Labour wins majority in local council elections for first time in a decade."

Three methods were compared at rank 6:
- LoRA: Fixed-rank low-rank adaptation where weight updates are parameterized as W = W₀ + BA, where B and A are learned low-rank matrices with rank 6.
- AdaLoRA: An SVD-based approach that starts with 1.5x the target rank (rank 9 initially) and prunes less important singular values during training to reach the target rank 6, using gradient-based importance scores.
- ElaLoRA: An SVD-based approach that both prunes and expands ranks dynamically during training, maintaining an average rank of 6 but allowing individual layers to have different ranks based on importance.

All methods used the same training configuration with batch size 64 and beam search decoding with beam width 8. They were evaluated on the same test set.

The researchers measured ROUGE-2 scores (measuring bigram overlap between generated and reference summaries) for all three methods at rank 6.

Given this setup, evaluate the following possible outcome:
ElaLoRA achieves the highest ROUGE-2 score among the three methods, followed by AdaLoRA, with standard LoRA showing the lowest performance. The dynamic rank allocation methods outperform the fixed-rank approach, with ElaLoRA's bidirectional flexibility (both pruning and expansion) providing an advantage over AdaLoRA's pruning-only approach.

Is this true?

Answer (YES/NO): NO